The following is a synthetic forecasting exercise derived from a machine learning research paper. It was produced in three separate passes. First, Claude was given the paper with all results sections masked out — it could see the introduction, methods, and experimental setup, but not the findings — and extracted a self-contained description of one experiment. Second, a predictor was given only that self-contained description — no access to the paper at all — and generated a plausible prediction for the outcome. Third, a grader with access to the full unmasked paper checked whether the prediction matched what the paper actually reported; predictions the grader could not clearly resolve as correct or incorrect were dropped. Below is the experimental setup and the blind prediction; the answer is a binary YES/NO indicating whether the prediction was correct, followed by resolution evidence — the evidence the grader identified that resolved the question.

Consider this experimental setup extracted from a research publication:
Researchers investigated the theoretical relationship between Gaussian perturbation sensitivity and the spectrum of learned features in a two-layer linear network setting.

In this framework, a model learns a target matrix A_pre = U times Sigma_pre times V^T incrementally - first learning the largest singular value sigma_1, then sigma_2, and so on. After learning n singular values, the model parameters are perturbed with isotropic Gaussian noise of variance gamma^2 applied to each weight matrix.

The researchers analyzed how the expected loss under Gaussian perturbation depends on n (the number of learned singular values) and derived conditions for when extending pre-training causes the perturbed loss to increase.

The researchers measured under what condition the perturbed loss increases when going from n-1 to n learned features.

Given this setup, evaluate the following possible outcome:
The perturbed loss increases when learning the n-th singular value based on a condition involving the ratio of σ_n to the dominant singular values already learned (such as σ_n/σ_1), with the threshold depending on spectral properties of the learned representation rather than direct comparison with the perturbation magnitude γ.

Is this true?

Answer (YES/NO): NO